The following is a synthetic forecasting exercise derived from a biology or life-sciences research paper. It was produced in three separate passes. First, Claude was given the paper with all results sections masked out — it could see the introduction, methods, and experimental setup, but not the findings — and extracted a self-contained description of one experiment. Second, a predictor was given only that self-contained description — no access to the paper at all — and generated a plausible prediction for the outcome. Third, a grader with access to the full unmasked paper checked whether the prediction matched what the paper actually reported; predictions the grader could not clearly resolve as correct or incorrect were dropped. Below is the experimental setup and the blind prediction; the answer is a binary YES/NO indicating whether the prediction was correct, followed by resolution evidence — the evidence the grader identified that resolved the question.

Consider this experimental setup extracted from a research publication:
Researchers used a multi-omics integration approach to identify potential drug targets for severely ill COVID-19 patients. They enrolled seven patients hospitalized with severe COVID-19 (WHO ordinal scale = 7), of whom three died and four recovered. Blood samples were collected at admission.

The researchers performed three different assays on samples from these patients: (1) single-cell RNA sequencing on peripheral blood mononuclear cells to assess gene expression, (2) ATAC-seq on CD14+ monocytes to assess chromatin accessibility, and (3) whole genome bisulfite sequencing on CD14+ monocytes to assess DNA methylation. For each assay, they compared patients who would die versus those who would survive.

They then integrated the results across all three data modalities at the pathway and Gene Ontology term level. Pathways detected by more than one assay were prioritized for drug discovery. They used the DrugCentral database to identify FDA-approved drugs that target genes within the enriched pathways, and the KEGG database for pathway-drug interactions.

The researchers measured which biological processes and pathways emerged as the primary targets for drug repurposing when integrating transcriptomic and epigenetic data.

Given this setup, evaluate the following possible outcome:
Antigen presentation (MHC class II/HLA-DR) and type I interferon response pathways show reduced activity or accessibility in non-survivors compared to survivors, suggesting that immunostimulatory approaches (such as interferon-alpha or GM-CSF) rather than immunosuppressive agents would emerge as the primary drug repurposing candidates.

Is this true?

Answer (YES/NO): NO